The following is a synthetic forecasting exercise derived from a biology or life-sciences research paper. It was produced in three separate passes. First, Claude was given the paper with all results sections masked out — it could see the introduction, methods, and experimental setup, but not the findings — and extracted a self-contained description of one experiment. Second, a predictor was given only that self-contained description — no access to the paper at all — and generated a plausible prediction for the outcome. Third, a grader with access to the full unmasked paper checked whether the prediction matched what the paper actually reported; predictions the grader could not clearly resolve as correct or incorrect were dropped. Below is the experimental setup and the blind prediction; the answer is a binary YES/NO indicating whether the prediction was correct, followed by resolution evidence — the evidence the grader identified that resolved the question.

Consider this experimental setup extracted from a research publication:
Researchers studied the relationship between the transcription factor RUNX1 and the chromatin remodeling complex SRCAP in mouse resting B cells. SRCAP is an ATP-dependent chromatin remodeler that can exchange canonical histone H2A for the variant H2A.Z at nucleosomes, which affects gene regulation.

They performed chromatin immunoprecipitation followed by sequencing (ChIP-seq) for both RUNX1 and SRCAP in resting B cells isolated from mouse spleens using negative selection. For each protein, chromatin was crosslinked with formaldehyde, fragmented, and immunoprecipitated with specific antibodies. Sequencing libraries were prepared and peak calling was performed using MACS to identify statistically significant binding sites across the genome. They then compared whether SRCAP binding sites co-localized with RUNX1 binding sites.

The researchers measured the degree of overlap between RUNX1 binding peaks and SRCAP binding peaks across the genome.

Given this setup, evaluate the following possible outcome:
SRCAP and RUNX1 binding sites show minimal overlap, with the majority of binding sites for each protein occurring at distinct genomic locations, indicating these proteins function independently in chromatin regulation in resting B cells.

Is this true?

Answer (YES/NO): NO